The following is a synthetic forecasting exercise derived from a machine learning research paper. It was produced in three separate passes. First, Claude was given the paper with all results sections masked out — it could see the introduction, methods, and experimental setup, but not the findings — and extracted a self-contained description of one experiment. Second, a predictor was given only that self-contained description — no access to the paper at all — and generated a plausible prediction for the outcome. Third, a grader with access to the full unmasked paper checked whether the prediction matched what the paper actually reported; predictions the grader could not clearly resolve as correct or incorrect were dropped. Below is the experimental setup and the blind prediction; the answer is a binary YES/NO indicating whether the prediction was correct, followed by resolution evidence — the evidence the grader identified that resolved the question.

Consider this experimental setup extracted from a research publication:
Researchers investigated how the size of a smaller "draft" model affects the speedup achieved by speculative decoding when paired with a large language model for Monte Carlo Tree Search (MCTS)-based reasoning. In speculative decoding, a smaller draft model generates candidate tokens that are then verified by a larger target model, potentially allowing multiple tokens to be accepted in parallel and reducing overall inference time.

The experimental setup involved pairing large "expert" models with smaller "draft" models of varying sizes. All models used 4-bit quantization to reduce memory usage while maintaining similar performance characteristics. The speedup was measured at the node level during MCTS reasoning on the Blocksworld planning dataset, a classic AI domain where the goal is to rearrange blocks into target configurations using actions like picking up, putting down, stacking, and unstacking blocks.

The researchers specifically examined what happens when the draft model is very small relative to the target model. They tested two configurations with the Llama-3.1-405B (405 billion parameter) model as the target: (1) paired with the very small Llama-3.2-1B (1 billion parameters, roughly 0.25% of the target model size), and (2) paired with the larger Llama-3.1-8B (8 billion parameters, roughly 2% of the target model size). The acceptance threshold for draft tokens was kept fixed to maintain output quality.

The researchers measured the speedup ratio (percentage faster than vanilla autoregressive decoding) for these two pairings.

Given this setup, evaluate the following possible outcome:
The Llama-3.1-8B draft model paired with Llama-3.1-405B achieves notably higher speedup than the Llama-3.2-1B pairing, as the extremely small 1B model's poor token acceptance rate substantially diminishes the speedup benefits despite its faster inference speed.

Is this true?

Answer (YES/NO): YES